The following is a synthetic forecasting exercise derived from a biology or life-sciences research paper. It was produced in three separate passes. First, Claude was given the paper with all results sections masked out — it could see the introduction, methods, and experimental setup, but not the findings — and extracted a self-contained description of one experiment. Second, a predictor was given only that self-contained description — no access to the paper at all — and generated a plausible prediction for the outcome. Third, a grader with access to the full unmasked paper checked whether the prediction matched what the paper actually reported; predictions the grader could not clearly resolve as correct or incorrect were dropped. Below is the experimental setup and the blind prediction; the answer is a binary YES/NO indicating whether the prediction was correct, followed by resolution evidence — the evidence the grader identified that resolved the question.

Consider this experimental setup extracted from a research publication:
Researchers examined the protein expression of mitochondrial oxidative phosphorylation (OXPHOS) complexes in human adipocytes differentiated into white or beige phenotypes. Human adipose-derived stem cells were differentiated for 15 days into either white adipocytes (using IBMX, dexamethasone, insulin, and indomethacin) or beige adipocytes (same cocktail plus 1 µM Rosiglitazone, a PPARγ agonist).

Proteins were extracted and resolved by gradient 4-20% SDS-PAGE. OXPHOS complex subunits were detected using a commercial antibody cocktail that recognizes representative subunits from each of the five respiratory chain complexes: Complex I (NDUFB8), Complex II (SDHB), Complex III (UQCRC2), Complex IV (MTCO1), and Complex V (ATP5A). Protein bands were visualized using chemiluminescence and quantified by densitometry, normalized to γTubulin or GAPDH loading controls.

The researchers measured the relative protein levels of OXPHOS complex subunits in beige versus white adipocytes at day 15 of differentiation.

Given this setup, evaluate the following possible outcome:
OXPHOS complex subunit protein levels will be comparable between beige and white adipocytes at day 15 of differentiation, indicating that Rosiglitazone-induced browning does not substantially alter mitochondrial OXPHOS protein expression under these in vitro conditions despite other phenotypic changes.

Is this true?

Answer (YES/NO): NO